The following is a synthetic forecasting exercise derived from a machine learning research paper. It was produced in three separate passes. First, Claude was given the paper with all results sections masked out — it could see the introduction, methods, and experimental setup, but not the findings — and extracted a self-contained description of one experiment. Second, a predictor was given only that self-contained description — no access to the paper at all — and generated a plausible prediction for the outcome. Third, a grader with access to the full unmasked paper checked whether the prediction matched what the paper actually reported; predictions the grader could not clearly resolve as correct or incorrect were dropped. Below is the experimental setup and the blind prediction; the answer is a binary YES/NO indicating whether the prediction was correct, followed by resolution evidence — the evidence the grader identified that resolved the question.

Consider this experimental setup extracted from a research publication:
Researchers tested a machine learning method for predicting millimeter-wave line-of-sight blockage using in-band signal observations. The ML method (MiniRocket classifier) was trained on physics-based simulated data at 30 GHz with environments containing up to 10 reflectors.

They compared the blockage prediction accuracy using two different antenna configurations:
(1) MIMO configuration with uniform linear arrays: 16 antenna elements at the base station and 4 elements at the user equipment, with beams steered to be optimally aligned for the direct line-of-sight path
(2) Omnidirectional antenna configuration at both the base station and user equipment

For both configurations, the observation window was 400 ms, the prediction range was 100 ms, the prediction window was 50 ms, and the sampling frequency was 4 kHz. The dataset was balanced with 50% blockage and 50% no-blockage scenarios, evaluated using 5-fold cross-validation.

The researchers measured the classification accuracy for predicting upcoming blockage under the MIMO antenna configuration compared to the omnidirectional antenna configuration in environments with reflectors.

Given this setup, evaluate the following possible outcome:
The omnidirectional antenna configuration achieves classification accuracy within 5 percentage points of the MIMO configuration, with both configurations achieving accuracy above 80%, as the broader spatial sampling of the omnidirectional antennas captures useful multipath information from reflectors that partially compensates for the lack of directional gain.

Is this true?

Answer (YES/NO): YES